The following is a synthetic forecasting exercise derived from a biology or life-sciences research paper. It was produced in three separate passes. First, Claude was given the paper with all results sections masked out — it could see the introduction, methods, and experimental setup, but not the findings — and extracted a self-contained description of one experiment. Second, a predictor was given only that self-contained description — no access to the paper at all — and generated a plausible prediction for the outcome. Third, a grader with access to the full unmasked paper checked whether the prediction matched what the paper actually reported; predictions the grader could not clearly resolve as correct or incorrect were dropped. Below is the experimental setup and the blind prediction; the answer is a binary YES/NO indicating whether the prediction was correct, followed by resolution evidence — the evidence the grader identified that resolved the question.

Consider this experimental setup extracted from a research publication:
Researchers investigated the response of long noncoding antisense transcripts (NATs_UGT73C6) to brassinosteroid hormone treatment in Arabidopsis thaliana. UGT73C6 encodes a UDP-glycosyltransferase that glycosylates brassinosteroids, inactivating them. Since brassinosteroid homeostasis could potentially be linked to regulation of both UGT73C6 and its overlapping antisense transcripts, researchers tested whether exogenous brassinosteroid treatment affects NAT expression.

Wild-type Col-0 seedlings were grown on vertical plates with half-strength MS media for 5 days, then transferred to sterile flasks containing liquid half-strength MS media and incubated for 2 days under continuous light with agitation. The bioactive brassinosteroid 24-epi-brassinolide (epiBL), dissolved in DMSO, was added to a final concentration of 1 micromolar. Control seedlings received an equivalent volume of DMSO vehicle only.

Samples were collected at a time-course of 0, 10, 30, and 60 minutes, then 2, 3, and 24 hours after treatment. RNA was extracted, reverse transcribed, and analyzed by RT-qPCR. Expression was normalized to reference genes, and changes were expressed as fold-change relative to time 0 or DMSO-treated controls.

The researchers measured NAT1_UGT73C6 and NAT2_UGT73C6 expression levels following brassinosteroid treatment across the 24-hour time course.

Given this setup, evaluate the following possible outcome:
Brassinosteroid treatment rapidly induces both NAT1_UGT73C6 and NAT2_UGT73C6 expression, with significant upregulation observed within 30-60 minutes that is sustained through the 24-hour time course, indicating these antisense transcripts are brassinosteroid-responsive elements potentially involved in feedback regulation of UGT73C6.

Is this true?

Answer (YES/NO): NO